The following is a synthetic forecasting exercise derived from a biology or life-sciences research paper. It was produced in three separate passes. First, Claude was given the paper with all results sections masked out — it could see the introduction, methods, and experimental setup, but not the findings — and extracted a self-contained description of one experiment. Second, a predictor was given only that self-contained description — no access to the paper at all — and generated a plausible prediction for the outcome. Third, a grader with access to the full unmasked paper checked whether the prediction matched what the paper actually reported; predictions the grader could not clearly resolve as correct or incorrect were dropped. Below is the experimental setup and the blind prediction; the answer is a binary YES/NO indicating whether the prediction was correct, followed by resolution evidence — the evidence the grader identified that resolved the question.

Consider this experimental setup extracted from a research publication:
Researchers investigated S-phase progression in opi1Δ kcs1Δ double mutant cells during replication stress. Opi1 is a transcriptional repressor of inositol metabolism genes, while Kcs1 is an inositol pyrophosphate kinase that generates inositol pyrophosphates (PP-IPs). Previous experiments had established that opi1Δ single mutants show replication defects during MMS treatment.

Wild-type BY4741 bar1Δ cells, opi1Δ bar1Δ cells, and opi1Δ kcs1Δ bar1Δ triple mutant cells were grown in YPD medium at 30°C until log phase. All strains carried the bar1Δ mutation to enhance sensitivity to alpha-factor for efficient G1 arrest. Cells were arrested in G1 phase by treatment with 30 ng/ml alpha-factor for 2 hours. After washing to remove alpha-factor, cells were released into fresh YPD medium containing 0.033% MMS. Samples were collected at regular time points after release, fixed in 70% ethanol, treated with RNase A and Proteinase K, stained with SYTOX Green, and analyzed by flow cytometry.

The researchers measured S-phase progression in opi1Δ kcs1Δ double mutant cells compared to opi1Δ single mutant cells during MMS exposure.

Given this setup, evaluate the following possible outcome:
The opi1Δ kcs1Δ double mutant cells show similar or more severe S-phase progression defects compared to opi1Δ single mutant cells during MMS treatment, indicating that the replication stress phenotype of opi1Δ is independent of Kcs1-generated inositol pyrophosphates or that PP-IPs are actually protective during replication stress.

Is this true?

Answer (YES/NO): NO